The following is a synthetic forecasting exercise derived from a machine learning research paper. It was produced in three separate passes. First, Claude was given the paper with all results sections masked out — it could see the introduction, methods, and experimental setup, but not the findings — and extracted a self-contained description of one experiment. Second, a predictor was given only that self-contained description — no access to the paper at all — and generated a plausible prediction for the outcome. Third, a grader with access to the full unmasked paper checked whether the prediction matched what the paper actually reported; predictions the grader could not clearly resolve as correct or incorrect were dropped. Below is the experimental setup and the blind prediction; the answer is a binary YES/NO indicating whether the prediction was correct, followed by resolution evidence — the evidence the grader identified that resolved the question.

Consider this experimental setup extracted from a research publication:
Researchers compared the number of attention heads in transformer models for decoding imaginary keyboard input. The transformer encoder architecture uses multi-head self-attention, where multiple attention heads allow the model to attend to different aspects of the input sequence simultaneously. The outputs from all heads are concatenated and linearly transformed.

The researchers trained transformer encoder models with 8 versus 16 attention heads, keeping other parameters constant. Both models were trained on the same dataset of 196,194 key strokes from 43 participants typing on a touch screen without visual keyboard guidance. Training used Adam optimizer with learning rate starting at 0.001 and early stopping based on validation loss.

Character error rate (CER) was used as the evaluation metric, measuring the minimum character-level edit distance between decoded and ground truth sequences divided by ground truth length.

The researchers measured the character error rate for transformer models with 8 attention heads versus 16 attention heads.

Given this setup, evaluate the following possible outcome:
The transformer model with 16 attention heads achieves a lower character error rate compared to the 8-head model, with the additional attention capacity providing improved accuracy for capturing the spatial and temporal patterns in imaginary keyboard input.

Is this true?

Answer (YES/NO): NO